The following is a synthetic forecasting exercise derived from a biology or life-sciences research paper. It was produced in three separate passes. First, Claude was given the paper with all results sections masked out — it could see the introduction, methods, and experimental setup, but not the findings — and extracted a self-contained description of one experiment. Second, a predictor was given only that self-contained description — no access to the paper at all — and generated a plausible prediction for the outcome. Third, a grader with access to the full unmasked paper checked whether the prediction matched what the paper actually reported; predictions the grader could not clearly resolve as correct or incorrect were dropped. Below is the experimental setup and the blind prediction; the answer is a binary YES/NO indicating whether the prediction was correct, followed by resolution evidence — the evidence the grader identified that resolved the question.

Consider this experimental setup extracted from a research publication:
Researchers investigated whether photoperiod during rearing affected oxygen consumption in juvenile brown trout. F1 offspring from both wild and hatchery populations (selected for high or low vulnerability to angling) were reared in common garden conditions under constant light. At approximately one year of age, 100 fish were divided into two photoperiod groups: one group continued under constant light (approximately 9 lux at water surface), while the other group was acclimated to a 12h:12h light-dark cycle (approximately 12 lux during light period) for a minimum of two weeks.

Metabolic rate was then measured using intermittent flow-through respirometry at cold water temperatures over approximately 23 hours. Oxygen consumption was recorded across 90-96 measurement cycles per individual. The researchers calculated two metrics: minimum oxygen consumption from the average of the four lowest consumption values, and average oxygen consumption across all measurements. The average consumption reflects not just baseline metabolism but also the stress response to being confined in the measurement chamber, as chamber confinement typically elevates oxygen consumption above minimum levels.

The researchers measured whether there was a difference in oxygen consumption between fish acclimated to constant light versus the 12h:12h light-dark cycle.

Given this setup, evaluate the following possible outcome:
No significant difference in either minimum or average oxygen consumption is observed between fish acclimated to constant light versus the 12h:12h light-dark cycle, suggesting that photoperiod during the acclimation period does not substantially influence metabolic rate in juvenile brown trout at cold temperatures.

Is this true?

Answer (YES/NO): NO